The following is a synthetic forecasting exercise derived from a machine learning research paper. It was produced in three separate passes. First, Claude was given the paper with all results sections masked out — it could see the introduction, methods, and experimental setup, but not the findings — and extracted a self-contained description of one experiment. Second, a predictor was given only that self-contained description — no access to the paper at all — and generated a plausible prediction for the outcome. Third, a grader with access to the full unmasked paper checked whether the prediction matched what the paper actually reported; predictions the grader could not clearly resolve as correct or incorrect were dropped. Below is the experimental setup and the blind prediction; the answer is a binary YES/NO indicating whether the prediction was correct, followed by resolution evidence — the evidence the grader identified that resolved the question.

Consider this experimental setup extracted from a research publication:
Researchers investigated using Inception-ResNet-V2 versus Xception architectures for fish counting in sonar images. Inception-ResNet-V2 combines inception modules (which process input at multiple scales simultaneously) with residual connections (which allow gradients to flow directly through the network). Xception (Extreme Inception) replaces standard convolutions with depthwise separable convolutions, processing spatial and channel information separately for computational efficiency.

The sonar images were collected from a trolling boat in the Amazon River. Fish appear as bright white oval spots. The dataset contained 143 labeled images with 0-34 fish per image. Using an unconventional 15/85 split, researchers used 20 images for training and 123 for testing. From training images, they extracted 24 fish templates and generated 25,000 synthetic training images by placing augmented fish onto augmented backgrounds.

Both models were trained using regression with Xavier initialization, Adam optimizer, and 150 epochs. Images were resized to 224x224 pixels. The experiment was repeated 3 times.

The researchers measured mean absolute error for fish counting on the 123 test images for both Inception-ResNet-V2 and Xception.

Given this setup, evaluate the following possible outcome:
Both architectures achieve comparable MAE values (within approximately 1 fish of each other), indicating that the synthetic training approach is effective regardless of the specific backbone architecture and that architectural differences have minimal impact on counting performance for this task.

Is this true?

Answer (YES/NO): YES